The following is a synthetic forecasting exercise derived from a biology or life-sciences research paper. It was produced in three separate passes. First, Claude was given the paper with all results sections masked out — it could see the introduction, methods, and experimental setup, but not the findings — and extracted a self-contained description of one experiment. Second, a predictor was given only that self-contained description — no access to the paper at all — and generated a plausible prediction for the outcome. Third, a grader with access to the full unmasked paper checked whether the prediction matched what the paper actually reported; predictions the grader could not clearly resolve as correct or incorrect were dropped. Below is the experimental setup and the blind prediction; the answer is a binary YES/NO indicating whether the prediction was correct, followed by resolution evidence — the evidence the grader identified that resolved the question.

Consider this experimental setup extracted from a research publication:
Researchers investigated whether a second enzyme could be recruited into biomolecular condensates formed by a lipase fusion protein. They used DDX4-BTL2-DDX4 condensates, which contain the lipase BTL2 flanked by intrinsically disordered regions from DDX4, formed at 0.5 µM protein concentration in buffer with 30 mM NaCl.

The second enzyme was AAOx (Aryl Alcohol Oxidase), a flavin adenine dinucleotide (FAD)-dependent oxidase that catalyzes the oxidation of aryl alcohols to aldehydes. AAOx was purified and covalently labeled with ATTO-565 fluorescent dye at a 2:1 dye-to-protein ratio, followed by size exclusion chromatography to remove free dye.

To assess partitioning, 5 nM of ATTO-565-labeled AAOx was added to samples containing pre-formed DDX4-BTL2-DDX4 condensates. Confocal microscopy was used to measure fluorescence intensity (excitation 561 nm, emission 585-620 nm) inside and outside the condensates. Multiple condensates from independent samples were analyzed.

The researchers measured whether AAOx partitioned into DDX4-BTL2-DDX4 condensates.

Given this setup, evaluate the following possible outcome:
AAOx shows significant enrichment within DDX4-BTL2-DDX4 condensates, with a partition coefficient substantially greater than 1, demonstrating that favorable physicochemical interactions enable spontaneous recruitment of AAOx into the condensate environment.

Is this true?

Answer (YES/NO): YES